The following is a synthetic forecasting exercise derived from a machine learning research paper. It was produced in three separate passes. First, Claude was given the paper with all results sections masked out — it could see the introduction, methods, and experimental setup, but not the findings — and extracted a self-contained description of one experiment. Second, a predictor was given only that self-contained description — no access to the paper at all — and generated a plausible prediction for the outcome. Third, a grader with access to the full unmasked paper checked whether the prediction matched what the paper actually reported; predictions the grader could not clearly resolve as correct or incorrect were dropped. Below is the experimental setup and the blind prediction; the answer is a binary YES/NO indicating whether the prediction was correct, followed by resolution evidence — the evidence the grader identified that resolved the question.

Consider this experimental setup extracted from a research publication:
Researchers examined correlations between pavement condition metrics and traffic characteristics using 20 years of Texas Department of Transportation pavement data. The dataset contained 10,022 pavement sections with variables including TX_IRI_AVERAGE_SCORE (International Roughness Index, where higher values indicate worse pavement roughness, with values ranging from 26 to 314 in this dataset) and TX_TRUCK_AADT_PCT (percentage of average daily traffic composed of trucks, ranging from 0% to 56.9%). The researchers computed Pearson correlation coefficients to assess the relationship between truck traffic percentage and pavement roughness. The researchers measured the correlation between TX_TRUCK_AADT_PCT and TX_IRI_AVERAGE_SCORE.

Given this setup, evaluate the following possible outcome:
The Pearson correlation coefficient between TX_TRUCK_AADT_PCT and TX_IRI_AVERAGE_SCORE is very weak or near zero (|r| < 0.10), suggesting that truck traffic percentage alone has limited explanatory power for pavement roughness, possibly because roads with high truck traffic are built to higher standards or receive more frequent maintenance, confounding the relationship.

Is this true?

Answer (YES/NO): NO